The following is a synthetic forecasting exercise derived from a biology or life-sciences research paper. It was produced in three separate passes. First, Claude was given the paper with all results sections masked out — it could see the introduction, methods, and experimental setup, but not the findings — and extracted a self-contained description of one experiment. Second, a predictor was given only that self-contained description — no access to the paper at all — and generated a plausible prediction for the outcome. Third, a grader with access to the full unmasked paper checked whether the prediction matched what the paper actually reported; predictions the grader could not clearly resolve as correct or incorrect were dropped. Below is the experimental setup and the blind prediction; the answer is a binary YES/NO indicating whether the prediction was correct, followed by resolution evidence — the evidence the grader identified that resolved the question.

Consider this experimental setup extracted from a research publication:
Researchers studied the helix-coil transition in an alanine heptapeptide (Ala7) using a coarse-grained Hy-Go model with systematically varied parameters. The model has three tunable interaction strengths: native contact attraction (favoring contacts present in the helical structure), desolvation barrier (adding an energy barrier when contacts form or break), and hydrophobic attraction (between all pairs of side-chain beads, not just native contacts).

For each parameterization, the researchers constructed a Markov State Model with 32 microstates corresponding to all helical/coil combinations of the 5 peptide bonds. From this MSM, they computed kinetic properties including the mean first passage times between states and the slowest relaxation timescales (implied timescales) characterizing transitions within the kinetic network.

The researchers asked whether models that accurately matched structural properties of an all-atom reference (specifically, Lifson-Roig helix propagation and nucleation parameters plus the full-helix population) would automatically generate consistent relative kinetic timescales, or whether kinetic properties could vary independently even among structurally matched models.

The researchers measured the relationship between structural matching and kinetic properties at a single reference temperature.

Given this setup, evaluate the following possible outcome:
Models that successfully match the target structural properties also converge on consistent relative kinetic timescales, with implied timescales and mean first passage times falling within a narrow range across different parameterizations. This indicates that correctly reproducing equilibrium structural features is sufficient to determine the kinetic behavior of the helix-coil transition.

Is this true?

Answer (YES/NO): YES